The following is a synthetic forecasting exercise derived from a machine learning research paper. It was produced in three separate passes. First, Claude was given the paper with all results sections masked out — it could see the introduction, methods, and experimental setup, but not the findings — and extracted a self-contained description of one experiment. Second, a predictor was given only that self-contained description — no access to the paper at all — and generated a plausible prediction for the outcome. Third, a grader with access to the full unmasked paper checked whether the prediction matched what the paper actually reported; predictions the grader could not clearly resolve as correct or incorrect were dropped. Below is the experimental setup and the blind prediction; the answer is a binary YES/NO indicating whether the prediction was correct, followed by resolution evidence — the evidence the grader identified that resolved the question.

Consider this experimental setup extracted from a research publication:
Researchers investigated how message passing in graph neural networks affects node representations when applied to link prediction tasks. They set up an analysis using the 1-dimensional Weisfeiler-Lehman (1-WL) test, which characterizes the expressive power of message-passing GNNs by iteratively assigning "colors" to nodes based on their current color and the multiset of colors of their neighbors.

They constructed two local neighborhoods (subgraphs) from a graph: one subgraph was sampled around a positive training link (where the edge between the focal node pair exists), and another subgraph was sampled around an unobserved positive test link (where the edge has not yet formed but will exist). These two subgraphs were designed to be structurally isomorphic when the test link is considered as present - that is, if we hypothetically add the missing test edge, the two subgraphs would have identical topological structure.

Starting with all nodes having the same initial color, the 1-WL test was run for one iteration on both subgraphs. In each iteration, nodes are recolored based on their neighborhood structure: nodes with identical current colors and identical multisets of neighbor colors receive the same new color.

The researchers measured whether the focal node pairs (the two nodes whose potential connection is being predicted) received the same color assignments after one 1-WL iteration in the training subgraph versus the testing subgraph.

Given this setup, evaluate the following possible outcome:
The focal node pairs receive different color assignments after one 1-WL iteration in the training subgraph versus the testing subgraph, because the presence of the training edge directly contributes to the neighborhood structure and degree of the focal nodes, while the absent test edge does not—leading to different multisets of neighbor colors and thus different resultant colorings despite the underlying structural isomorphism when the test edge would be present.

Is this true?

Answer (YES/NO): YES